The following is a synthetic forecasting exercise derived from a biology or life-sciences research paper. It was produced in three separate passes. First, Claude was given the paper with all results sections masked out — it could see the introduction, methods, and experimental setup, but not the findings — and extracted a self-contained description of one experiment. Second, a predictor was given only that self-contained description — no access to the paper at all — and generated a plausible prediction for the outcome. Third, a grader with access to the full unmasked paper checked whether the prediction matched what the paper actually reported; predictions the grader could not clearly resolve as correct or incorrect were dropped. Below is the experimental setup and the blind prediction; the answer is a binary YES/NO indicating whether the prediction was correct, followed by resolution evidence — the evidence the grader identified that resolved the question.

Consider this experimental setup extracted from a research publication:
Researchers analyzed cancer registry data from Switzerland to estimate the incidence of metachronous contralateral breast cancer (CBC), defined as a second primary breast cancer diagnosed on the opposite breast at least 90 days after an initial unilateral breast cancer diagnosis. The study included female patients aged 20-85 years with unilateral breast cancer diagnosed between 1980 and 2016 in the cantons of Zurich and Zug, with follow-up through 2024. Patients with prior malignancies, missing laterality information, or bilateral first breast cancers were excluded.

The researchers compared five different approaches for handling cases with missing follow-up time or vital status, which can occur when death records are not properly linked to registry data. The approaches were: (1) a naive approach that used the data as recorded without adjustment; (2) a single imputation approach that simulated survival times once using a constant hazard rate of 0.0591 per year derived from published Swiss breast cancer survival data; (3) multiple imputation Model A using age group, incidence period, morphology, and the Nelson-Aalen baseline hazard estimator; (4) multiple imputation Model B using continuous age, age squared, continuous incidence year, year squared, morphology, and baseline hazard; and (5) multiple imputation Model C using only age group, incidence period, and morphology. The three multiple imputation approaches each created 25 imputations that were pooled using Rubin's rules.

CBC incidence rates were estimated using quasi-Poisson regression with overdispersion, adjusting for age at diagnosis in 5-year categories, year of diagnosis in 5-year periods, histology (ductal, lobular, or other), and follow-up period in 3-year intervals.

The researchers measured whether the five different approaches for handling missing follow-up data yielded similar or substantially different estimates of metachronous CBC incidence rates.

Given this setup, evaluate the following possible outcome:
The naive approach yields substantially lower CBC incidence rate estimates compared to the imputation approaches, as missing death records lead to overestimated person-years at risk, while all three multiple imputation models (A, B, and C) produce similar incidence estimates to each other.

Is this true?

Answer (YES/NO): NO